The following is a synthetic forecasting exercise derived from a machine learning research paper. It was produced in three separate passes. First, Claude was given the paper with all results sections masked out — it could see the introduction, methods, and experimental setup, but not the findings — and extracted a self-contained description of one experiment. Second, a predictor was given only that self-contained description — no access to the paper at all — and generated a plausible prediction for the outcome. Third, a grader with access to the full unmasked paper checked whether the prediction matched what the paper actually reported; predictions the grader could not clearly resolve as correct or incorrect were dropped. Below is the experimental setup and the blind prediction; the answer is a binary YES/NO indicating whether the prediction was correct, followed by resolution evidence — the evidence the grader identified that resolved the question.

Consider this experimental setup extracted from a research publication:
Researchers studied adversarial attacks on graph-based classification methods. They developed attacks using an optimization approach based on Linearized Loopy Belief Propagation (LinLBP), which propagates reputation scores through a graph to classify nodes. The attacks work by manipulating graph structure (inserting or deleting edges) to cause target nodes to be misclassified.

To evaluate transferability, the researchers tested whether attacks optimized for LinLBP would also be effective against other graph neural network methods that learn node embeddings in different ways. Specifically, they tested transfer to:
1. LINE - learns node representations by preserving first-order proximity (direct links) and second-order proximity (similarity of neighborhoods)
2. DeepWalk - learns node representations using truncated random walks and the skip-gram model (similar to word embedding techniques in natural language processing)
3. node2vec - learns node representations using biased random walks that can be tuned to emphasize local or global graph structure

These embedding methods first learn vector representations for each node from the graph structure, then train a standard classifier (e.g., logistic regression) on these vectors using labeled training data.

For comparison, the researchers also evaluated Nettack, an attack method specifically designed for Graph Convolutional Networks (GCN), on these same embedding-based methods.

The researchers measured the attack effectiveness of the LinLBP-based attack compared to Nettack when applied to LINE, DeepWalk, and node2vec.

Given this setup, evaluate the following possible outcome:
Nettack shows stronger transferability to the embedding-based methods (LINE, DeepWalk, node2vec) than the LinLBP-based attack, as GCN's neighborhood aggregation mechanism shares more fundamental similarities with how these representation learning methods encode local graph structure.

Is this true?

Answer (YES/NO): NO